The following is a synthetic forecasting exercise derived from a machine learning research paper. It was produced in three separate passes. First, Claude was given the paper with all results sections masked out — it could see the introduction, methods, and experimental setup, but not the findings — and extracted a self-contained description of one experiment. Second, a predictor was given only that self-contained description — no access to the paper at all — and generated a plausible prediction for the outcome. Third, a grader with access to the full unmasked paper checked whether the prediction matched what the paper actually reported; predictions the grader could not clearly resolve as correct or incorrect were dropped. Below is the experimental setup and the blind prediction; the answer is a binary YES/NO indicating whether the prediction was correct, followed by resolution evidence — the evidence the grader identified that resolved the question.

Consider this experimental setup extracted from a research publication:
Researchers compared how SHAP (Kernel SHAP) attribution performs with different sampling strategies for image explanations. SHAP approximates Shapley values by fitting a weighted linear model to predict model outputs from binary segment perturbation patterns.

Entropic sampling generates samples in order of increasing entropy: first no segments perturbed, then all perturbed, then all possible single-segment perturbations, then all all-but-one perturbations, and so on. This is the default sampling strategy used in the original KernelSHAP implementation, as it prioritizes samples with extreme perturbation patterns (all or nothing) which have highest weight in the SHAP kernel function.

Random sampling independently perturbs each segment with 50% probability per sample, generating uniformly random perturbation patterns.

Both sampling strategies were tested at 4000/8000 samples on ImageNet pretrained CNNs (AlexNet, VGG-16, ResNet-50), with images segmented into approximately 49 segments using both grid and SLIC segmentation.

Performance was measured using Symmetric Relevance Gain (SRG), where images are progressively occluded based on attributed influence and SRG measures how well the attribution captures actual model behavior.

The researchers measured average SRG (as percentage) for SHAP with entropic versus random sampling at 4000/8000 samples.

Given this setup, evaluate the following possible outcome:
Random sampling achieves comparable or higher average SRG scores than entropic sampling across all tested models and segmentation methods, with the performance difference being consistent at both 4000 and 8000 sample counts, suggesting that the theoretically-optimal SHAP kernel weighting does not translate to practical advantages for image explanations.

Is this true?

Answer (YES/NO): YES